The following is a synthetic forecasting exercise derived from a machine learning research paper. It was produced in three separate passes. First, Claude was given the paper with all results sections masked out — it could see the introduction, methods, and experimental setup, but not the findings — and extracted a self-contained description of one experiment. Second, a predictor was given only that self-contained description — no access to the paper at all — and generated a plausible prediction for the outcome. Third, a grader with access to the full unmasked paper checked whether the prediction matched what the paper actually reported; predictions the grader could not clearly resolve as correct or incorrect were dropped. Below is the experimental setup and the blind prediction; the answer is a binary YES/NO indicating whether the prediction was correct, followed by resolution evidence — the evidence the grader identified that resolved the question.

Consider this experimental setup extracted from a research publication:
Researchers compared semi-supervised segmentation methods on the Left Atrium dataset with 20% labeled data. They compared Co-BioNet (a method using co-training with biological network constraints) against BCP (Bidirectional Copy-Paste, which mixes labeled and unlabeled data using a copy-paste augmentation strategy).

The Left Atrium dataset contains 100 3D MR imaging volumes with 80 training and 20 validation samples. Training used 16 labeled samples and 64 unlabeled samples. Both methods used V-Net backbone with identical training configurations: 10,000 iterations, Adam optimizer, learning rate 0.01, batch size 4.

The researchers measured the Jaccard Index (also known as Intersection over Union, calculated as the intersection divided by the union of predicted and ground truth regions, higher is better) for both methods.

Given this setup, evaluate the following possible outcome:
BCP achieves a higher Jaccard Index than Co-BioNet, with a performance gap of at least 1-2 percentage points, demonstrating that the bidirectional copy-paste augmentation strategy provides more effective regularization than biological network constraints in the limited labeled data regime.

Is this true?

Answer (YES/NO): NO